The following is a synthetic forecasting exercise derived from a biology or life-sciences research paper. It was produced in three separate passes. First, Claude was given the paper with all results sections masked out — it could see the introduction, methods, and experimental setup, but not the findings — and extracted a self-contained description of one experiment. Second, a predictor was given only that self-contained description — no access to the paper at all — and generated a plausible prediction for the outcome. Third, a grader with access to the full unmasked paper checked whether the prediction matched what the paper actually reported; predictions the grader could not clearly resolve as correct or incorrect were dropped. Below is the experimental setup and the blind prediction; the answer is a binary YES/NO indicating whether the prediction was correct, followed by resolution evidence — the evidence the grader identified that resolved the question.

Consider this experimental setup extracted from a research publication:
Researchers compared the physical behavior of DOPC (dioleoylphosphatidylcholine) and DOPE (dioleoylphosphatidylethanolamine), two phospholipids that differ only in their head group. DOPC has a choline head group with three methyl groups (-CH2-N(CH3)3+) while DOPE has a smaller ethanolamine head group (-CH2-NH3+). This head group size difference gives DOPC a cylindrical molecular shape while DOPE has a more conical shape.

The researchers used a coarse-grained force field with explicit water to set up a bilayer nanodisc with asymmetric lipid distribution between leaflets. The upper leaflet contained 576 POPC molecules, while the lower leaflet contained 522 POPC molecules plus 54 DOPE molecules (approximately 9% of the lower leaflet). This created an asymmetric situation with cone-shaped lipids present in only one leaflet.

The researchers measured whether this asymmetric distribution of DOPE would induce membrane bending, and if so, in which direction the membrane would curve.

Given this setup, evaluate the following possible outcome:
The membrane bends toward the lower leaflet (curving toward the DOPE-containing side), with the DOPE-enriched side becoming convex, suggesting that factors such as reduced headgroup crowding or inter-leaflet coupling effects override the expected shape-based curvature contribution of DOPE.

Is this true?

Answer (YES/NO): NO